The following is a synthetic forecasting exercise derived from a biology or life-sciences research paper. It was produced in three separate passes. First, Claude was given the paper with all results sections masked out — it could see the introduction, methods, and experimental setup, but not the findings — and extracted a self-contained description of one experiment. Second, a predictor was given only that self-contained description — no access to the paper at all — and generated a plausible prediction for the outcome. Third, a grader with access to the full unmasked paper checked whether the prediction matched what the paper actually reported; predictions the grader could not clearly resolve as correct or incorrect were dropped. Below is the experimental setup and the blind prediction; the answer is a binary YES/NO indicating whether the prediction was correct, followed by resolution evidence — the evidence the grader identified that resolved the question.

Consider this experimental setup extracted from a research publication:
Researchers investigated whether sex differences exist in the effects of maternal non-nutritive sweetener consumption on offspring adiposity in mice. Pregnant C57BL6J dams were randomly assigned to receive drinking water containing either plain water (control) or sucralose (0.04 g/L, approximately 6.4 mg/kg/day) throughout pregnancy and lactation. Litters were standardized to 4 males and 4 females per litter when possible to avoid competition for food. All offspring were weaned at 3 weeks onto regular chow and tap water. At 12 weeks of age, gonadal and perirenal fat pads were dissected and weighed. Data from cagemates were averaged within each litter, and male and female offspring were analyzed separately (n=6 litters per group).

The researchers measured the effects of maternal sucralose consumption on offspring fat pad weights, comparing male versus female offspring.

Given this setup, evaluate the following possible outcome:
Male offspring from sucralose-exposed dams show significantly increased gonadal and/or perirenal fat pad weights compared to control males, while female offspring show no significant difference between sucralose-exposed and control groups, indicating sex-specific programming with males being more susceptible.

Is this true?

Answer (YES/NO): YES